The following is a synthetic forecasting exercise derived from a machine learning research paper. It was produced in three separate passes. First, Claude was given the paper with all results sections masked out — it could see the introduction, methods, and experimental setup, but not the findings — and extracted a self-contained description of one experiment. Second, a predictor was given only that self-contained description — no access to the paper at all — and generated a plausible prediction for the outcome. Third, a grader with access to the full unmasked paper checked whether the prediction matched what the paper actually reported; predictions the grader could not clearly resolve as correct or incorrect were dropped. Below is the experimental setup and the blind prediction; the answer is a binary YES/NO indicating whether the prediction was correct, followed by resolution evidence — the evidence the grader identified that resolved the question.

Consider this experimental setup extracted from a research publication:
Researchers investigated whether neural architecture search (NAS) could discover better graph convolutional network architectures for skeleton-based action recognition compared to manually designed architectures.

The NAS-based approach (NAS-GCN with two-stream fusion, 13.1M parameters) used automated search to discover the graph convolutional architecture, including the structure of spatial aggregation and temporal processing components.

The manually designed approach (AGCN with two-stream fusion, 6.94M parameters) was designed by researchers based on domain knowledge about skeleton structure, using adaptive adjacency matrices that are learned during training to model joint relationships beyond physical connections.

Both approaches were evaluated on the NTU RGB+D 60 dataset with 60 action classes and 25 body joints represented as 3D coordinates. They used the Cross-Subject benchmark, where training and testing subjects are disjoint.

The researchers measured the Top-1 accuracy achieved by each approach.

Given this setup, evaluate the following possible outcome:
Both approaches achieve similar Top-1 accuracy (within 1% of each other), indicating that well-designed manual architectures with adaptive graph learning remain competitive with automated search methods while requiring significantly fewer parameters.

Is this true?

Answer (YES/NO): YES